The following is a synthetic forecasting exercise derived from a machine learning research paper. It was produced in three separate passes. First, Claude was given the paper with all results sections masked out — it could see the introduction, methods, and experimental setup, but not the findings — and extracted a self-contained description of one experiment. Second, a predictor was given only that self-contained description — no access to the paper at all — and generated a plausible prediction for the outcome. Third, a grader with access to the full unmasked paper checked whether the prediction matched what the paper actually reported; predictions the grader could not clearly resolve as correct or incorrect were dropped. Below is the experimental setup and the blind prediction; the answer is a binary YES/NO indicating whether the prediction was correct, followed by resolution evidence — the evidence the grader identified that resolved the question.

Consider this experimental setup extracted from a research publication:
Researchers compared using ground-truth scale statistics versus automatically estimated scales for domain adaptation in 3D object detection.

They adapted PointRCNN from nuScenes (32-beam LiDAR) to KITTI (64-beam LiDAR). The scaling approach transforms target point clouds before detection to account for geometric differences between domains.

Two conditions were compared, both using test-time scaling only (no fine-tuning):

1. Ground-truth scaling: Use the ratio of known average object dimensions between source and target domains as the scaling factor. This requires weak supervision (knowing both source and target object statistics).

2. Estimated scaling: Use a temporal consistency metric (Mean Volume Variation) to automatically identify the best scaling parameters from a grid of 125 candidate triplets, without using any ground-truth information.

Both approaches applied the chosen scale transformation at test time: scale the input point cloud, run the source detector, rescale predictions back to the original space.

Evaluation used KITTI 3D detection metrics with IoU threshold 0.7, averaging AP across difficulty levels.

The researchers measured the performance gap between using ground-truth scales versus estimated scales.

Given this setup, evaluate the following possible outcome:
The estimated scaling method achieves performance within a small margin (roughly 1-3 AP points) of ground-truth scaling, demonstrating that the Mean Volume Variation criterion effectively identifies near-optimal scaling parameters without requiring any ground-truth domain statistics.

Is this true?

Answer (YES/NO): NO